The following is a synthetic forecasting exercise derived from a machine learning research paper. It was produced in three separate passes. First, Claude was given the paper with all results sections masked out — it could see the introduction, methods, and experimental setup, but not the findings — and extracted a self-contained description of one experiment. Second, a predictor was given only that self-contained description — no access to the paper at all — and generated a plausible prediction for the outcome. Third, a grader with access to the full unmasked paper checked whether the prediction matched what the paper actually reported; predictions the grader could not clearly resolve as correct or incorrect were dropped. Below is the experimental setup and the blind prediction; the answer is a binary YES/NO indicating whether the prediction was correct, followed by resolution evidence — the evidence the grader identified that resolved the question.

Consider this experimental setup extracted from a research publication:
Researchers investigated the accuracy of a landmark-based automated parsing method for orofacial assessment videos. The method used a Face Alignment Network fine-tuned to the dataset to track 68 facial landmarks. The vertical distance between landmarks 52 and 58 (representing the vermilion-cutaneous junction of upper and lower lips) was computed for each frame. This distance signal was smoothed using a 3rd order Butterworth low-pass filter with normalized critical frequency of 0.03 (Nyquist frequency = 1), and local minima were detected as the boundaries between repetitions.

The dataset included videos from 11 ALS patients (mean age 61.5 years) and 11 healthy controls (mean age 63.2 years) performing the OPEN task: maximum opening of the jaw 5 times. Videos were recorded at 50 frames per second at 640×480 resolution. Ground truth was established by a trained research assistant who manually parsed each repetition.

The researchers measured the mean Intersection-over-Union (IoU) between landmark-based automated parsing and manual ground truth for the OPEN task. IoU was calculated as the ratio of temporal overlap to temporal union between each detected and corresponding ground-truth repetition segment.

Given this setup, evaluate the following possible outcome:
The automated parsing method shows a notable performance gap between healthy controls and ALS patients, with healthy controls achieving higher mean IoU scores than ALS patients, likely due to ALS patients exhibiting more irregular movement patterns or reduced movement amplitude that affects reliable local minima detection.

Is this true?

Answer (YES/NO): YES